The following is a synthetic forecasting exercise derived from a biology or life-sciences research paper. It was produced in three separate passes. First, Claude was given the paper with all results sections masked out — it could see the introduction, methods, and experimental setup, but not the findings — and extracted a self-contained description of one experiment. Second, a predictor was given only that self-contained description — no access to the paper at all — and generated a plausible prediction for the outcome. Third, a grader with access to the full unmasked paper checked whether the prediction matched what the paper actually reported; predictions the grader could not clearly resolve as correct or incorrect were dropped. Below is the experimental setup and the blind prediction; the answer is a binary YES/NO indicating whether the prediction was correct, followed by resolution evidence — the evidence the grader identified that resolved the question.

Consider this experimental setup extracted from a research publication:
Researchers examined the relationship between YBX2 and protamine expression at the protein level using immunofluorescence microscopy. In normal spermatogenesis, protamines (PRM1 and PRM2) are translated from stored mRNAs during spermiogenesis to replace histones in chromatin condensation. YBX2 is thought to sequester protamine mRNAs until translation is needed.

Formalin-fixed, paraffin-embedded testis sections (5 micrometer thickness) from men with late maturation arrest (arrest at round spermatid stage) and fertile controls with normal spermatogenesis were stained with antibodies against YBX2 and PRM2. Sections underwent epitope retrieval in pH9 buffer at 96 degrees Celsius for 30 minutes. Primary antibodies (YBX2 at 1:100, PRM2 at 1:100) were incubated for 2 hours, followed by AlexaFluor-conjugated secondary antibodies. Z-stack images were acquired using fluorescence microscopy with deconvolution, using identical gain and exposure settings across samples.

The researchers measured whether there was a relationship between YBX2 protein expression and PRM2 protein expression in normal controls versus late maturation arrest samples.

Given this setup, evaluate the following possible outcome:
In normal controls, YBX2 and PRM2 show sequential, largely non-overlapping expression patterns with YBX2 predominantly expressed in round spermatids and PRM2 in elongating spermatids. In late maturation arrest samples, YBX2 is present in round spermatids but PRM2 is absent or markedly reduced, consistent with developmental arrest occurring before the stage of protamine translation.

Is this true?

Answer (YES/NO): NO